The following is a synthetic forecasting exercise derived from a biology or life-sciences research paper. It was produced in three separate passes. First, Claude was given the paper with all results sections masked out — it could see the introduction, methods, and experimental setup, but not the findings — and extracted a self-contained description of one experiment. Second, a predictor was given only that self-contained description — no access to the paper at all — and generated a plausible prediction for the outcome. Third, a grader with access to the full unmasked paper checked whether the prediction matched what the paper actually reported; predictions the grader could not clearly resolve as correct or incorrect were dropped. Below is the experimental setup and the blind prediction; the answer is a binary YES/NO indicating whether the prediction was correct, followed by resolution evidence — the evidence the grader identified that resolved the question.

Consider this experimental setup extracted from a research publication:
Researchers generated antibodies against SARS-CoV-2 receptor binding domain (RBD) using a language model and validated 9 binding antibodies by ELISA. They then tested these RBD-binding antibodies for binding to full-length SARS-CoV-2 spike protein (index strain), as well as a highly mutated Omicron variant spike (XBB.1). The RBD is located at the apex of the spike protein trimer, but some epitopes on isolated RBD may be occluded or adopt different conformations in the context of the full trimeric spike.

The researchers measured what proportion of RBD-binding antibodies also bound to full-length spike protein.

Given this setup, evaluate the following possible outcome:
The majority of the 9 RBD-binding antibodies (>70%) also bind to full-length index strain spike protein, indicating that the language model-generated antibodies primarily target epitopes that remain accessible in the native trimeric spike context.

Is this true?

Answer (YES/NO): NO